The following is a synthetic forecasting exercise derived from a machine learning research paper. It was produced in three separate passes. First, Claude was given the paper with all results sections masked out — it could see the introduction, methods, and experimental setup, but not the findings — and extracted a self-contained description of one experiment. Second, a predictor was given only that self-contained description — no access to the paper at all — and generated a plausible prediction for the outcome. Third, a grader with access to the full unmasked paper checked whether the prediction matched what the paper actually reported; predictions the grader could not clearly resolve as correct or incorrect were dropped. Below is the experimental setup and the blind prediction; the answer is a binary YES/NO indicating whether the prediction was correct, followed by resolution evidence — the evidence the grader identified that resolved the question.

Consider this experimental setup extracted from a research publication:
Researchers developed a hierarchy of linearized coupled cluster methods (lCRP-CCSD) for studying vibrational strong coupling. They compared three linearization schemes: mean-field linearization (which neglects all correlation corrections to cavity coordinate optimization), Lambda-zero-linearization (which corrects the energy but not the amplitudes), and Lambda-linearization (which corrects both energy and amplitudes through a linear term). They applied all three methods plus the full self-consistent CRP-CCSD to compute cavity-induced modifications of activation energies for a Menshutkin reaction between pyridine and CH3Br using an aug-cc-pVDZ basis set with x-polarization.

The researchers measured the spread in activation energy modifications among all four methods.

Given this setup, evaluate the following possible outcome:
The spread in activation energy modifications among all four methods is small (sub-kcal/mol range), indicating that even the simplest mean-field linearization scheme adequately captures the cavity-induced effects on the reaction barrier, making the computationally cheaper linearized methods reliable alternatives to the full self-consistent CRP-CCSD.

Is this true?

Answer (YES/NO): YES